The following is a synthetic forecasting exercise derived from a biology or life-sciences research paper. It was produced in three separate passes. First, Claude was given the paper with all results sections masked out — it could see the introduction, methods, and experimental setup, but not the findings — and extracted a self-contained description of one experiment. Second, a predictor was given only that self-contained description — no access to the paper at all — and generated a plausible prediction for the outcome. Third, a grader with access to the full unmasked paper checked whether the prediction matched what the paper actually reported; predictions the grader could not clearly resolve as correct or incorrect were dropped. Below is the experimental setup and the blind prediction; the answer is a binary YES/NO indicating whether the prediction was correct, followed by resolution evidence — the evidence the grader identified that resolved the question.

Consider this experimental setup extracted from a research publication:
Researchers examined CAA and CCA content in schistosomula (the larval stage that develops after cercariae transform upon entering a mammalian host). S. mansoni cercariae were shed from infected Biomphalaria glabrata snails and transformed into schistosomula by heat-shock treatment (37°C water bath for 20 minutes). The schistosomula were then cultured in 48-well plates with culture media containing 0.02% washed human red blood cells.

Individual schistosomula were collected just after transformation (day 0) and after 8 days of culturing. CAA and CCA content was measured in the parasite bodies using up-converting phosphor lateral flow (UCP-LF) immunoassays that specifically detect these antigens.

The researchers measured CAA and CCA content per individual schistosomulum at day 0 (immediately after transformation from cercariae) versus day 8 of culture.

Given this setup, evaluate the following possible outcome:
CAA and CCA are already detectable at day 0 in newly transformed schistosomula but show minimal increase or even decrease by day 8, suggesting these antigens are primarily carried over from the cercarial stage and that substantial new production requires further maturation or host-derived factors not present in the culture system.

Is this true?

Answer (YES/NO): NO